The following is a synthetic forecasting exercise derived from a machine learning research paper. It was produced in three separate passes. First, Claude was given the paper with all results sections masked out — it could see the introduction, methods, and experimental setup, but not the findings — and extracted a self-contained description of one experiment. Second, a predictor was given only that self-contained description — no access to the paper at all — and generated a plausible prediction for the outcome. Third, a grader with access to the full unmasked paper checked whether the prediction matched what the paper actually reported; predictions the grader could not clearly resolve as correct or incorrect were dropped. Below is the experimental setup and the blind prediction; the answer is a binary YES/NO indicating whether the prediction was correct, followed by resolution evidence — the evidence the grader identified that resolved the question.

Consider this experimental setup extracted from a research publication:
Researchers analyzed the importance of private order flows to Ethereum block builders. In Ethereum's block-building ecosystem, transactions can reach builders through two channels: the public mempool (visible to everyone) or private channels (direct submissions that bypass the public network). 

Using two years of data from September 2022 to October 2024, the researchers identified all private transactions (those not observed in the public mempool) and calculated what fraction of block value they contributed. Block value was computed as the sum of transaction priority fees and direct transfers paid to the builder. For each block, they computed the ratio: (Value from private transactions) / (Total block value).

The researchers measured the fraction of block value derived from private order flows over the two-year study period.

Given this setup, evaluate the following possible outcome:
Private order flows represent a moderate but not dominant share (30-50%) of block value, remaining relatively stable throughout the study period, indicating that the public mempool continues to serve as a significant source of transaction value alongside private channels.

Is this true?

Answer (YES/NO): NO